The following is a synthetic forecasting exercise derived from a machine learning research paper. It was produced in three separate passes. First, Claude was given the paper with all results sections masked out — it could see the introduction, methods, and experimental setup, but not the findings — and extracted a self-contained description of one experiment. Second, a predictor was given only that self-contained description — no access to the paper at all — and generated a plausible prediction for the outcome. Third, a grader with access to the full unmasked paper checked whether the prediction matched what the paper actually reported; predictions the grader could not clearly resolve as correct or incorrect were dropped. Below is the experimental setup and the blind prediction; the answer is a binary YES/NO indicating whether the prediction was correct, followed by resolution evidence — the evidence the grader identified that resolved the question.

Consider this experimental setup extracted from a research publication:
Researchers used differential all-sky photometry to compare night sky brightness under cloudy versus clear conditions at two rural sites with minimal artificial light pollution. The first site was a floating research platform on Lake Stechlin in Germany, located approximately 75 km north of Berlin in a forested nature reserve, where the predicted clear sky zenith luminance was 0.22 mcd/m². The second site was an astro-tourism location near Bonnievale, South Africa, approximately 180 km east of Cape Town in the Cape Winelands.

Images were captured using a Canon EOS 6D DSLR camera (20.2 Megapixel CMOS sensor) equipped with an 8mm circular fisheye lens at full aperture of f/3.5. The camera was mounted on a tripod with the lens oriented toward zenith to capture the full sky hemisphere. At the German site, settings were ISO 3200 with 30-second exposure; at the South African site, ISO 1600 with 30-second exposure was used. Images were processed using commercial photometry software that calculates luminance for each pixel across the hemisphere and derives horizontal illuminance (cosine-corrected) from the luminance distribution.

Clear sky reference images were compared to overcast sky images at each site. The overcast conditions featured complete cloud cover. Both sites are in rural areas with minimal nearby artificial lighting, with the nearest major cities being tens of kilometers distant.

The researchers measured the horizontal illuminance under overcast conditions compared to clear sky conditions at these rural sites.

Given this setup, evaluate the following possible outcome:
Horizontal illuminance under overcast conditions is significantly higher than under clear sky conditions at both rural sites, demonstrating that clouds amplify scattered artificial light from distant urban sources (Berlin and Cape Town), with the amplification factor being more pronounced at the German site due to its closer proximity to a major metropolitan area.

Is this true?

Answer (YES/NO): NO